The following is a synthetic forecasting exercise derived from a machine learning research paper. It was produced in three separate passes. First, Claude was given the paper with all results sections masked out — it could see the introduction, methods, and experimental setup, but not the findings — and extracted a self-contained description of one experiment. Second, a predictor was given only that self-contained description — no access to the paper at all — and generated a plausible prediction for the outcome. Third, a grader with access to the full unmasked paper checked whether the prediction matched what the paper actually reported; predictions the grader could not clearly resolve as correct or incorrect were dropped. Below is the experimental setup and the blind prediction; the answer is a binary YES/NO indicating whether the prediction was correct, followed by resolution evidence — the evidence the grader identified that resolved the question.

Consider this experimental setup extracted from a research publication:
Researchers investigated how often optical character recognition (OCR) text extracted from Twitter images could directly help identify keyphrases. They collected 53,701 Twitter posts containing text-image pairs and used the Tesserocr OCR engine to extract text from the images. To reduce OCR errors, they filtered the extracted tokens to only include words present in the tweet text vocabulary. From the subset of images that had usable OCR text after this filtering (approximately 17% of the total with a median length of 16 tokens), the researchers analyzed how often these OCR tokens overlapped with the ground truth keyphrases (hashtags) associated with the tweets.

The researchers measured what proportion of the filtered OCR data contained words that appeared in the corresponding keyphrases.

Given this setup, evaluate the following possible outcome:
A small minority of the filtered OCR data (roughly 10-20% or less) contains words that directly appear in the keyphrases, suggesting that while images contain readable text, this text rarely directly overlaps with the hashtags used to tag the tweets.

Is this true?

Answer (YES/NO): NO